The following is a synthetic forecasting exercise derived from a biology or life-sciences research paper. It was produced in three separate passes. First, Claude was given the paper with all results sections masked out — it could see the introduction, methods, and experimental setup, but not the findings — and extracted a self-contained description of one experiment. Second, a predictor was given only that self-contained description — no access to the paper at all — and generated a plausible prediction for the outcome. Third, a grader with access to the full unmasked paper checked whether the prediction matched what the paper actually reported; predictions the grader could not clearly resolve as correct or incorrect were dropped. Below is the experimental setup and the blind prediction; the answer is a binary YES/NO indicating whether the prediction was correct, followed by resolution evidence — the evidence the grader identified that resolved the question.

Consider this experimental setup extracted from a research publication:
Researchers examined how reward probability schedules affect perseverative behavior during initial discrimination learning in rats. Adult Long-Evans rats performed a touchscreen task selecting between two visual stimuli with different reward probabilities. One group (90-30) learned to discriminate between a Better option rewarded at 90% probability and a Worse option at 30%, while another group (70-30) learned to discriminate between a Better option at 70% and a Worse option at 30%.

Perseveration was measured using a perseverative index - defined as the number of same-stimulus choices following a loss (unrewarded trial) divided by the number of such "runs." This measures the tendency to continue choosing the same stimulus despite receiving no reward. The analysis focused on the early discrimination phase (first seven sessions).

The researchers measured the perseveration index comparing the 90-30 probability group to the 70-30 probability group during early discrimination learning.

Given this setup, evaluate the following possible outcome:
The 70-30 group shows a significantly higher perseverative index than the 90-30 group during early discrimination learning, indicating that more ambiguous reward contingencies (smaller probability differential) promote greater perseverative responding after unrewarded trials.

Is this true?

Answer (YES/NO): NO